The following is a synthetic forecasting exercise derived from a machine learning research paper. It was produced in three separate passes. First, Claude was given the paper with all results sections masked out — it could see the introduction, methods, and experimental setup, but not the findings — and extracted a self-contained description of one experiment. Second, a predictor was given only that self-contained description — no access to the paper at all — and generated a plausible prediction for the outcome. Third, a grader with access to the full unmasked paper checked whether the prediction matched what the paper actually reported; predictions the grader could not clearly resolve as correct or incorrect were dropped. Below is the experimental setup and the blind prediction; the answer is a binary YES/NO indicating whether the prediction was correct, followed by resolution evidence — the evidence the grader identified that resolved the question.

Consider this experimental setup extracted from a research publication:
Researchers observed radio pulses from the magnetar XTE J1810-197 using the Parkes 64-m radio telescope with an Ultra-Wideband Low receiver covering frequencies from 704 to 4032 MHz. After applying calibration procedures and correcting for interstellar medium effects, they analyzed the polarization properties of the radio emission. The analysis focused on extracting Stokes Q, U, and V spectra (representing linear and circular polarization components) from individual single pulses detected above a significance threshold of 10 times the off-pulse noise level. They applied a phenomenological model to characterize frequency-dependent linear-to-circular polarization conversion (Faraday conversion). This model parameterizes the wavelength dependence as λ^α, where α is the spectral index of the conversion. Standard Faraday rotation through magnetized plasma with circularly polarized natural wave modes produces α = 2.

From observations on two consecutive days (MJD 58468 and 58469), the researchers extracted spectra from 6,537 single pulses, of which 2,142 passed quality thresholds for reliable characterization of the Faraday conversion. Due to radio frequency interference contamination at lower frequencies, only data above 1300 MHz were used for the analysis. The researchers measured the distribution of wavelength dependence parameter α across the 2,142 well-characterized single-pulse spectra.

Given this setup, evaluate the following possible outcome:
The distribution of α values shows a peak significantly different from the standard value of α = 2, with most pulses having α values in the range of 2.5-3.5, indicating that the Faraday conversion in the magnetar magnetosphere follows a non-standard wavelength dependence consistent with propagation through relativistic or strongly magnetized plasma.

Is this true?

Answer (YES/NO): NO